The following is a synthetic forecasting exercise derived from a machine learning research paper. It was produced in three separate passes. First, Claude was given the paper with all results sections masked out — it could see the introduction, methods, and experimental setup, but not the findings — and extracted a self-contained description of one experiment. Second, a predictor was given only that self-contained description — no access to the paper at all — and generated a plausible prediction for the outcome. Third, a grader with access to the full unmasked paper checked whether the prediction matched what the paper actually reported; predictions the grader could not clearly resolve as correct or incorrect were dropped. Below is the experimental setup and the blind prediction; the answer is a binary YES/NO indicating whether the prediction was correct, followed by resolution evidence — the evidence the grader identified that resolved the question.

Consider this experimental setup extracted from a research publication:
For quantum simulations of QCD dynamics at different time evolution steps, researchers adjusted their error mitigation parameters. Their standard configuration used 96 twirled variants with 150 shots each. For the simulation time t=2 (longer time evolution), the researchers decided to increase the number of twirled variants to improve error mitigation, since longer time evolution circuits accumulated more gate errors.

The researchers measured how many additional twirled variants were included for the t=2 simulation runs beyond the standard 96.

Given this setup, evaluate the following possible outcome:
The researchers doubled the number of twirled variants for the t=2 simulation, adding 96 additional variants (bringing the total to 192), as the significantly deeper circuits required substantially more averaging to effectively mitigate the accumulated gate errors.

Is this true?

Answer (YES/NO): NO